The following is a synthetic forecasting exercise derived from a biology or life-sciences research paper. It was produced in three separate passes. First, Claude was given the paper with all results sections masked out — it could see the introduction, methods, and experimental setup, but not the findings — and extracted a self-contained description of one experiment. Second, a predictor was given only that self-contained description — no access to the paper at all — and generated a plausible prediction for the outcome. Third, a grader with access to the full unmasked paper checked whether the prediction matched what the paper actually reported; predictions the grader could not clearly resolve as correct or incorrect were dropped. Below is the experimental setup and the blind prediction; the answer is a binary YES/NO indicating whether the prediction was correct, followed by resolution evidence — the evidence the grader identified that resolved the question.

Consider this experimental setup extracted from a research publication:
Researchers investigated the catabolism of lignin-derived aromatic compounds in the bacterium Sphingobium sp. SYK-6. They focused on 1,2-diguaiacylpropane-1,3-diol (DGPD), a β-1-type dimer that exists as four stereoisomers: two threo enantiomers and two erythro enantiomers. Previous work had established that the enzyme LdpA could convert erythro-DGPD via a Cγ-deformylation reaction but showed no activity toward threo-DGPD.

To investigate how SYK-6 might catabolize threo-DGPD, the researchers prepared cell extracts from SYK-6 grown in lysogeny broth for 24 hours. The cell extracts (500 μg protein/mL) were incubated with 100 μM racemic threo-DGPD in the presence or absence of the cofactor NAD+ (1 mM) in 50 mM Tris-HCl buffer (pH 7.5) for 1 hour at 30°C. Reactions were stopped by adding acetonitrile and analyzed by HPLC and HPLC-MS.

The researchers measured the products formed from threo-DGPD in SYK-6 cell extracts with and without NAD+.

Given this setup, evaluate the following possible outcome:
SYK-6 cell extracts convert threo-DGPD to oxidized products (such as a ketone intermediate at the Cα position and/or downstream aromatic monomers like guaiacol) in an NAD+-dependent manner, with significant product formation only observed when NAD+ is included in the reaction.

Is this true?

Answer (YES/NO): YES